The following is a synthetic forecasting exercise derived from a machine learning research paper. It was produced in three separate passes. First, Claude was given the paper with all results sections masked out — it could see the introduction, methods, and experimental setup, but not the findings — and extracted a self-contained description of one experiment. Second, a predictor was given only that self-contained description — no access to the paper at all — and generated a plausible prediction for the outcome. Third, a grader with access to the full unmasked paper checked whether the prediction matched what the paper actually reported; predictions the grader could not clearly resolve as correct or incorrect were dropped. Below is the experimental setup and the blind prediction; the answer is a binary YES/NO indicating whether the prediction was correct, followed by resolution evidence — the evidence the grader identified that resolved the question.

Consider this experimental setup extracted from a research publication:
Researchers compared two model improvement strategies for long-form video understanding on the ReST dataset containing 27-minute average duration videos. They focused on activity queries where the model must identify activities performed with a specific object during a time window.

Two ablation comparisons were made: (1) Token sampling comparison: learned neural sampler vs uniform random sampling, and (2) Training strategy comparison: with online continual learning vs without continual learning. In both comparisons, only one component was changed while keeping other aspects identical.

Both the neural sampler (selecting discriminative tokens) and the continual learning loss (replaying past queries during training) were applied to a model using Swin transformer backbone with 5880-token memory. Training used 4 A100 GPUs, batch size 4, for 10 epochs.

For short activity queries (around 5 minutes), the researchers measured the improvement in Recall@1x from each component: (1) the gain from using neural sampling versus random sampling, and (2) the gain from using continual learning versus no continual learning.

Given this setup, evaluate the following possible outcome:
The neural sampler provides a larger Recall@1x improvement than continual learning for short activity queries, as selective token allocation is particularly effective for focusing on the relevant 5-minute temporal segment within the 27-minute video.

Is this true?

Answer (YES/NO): YES